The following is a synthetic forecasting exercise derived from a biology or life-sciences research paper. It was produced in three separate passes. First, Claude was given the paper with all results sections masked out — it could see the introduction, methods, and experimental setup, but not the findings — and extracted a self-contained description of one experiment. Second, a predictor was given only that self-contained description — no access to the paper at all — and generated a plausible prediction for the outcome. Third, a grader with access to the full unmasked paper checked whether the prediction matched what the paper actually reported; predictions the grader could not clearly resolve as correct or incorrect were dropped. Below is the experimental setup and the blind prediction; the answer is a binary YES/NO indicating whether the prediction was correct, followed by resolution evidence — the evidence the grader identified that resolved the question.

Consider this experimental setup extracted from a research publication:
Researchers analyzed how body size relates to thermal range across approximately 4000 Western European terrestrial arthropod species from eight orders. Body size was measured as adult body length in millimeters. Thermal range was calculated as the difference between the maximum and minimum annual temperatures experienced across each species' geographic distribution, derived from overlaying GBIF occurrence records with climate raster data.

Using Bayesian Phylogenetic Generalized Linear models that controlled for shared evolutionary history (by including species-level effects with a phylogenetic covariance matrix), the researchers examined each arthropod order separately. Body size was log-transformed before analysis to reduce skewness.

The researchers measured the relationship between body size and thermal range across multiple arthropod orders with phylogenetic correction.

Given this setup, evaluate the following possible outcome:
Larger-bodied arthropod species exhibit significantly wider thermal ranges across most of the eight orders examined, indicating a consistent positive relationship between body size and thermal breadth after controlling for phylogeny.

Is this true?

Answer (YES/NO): NO